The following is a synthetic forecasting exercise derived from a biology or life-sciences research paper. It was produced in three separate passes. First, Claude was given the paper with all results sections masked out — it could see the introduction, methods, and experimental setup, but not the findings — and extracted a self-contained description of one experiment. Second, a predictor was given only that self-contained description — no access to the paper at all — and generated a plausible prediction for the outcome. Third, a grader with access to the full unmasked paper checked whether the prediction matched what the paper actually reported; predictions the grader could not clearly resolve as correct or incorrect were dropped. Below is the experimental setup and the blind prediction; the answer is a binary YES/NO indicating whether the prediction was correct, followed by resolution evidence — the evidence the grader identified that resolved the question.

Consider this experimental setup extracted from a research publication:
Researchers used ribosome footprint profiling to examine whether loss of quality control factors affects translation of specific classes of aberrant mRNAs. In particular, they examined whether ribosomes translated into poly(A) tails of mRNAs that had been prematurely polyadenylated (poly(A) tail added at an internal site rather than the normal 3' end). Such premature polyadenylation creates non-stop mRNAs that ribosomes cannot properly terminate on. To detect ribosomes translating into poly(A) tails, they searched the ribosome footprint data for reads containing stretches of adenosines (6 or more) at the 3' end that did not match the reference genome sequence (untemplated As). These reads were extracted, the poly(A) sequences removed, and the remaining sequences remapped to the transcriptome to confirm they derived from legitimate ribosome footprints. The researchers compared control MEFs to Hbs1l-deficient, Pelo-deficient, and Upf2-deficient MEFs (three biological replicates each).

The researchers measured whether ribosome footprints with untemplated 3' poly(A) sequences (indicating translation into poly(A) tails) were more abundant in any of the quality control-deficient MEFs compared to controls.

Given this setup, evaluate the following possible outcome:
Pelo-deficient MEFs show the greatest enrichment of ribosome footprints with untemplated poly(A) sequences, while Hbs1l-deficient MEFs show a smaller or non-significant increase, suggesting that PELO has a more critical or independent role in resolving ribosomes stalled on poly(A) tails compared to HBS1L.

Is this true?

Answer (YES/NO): YES